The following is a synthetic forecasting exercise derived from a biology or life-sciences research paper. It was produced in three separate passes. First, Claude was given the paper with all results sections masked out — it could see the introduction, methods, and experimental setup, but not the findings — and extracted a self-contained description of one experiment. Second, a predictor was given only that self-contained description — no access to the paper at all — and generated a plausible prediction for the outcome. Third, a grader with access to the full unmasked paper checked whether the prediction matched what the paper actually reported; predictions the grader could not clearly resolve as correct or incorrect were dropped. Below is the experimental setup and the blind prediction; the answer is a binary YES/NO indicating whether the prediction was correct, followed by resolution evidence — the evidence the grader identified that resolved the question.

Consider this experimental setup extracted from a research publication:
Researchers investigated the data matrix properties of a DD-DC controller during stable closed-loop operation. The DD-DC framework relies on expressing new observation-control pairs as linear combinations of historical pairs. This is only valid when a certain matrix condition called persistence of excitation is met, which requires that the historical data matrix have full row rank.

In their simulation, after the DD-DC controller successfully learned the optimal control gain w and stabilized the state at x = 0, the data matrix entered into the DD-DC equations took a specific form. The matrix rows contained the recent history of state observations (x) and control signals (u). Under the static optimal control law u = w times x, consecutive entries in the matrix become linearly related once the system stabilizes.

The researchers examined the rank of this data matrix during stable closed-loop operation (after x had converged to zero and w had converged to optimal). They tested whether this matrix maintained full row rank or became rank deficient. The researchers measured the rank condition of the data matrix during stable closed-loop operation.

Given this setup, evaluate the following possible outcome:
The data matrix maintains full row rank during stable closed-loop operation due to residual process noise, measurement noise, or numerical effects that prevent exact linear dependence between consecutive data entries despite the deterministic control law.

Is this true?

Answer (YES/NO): NO